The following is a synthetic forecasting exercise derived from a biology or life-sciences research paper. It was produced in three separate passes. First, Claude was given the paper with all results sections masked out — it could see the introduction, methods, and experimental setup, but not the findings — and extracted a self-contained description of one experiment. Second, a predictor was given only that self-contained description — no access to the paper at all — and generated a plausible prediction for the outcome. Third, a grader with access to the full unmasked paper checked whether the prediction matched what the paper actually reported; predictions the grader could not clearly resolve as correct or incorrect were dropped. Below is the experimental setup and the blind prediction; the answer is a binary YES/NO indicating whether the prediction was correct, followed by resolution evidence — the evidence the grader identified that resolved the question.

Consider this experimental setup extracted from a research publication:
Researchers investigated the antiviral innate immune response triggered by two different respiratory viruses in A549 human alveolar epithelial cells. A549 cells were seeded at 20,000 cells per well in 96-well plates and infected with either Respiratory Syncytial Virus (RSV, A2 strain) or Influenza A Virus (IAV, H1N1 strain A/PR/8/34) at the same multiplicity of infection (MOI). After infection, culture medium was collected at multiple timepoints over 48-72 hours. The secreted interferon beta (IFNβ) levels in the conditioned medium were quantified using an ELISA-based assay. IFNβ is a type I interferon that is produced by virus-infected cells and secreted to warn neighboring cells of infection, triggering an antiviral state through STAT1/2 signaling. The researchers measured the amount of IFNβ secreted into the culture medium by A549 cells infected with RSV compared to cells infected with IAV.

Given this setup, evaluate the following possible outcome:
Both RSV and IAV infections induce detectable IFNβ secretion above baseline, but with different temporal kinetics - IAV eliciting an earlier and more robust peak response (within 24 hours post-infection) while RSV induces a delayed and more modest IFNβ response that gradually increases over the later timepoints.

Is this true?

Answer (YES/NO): NO